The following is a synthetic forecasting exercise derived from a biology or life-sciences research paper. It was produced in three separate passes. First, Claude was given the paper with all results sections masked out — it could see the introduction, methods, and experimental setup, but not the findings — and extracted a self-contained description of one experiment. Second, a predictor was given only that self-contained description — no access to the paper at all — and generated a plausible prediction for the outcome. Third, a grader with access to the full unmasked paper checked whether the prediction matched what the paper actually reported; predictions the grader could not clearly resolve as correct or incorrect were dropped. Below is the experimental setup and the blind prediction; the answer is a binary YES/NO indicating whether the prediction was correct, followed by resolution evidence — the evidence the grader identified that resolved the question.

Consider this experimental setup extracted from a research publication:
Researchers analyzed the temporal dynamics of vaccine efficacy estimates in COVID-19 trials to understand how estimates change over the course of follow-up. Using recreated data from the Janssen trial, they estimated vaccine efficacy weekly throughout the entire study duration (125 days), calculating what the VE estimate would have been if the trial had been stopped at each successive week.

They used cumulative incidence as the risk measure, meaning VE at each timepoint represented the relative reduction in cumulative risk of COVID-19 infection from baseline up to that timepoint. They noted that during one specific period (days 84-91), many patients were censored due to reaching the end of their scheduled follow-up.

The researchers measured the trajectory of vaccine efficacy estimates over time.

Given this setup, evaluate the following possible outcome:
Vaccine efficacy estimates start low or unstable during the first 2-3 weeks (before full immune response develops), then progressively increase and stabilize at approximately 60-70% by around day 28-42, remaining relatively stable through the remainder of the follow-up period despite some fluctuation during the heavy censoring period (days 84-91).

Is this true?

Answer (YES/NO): NO